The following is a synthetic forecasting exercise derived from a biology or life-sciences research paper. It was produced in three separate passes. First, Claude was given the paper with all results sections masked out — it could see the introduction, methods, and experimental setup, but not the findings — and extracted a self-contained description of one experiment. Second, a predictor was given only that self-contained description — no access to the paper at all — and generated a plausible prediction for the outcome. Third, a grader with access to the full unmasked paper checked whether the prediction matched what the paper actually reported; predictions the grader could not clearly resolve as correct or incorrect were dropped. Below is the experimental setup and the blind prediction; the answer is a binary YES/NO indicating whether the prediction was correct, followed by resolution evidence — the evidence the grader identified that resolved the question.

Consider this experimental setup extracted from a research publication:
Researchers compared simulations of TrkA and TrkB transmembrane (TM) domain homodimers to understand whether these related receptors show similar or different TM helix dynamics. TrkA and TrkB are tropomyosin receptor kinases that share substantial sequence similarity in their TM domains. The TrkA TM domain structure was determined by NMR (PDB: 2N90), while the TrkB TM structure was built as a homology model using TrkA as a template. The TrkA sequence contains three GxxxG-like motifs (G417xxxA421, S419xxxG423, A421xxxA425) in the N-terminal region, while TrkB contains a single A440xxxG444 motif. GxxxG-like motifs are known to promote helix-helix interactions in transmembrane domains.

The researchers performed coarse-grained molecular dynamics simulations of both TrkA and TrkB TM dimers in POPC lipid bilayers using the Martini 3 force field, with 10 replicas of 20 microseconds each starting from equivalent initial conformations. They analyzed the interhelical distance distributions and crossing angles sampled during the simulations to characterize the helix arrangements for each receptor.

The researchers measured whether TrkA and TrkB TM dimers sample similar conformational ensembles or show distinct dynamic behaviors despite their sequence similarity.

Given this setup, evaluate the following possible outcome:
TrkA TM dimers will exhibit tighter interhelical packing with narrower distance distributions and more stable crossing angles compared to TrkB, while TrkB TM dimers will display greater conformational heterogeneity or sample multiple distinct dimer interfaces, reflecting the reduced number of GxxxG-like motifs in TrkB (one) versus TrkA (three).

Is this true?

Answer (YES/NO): NO